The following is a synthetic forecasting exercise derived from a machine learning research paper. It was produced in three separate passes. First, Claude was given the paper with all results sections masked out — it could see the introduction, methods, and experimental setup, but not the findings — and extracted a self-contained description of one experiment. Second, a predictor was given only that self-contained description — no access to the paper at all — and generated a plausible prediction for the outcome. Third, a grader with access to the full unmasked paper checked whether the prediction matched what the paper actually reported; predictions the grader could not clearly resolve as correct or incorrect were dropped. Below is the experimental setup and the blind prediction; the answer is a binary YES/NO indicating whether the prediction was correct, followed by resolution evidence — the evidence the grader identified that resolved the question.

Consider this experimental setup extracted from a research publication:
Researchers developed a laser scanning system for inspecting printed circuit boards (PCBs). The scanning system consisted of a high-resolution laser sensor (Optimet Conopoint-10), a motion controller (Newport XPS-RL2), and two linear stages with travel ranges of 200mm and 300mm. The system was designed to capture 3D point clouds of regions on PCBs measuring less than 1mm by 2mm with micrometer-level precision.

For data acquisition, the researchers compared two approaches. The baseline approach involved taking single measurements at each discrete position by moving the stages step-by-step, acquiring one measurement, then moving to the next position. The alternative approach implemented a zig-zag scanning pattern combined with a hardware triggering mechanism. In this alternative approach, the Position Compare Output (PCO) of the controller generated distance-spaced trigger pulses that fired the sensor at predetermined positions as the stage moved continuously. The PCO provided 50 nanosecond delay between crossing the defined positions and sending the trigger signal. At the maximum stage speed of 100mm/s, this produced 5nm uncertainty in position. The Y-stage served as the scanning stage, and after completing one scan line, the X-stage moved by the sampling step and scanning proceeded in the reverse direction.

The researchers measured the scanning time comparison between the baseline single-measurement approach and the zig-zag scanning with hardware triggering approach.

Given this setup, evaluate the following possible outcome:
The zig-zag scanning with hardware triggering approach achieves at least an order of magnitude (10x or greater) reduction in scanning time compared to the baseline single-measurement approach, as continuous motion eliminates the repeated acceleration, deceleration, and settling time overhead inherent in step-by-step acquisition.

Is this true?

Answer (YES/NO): YES